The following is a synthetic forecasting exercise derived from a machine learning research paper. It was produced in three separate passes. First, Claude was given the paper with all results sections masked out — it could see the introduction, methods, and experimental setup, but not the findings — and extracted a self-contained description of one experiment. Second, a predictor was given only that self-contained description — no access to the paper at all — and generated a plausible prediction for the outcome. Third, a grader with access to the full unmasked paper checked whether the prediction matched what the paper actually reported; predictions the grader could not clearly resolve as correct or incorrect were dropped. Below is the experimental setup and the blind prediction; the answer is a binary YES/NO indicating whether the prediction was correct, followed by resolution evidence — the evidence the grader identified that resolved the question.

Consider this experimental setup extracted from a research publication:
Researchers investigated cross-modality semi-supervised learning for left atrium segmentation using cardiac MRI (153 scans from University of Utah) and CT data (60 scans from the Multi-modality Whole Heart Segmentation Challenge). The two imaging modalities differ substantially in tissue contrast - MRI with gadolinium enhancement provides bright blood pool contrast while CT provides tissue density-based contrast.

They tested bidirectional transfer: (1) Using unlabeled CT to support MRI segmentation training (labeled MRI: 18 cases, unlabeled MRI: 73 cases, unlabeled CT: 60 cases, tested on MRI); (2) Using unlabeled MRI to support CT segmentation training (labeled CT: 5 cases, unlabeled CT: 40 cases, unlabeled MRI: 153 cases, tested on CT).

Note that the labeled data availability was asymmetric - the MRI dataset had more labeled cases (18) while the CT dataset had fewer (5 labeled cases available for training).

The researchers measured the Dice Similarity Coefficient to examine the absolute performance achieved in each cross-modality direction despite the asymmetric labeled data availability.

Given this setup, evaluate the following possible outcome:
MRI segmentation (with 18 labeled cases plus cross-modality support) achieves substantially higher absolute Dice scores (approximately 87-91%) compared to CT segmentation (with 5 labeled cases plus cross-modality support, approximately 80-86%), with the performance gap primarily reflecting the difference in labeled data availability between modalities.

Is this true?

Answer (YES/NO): NO